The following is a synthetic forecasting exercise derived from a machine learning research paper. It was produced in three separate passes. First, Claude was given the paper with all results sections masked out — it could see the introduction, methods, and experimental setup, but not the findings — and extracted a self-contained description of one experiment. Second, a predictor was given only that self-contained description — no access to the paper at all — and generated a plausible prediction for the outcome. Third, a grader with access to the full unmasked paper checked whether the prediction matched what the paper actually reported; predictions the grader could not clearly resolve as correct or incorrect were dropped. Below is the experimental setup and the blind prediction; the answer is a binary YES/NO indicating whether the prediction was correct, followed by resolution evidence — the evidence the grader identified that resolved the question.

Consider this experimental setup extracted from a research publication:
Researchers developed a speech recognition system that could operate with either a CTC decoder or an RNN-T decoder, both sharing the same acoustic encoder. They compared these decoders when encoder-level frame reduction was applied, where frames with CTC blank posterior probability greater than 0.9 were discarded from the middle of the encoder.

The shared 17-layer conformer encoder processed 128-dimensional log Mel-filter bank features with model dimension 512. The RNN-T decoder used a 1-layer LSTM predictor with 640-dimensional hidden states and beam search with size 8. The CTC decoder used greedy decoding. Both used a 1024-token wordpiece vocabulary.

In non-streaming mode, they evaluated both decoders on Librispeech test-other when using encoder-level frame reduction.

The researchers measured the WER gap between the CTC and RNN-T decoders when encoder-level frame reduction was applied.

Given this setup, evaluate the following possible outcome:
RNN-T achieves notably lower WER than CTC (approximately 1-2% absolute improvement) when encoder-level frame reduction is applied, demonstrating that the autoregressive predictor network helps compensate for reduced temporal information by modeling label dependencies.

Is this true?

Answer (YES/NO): NO